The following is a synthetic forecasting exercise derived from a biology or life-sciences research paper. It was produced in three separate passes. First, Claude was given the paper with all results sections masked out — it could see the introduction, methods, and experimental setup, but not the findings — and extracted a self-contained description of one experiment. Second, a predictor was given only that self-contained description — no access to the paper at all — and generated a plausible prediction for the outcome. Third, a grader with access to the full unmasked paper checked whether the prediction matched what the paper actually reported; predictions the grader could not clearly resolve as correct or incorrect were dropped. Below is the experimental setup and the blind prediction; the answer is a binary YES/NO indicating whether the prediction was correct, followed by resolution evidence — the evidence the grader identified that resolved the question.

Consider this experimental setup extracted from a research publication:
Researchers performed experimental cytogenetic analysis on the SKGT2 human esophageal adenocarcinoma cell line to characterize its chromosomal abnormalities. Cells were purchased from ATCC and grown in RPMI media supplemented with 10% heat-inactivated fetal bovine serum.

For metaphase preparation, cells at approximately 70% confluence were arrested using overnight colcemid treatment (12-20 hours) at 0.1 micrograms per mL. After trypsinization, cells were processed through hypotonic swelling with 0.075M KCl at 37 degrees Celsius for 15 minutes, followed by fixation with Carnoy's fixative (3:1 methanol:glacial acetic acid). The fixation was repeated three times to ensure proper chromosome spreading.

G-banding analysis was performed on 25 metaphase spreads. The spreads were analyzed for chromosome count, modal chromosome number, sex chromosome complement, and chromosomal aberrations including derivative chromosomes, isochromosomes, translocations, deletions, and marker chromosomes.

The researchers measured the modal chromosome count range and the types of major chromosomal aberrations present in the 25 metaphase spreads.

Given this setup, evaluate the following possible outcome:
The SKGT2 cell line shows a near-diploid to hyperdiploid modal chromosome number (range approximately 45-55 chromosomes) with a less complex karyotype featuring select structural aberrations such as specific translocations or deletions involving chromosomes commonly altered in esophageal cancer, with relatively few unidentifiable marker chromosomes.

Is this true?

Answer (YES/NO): NO